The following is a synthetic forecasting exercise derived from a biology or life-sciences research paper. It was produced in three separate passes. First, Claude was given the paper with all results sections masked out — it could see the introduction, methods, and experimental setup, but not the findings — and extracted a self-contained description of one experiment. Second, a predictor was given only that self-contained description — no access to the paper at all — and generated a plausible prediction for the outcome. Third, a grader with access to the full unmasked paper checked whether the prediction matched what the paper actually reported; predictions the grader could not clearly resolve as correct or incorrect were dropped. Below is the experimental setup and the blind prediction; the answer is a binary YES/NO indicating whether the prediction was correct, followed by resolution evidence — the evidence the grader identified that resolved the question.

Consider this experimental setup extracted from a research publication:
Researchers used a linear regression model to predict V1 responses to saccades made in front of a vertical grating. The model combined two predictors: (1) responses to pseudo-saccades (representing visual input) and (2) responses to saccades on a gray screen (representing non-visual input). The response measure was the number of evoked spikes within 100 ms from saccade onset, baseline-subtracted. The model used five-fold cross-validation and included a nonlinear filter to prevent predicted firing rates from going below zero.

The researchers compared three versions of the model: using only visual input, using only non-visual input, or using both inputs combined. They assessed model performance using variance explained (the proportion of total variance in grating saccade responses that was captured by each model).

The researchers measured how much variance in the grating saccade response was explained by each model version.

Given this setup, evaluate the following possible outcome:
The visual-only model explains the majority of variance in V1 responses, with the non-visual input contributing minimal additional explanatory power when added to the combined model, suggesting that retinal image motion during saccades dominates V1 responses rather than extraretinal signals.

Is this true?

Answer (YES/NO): NO